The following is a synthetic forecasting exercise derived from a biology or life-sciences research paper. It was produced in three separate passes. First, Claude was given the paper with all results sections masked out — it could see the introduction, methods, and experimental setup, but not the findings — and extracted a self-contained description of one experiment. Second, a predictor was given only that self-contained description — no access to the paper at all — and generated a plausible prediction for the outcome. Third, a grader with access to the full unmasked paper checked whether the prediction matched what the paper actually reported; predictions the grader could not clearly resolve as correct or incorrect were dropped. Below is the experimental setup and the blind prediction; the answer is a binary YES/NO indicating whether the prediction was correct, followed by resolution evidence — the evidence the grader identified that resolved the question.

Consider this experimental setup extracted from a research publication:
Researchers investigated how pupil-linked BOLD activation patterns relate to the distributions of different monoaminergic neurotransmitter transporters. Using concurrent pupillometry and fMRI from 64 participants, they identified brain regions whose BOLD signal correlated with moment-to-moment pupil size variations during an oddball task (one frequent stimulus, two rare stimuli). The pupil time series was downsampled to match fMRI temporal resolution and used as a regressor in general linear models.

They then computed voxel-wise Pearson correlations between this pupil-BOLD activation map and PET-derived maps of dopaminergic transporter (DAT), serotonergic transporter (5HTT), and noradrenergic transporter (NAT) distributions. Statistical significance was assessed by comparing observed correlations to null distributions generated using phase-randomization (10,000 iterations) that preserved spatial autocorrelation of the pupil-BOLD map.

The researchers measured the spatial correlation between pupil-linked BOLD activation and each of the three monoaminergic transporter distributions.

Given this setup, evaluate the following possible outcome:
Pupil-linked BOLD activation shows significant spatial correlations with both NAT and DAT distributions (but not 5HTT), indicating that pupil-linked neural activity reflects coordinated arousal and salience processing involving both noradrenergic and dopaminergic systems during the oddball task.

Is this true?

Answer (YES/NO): NO